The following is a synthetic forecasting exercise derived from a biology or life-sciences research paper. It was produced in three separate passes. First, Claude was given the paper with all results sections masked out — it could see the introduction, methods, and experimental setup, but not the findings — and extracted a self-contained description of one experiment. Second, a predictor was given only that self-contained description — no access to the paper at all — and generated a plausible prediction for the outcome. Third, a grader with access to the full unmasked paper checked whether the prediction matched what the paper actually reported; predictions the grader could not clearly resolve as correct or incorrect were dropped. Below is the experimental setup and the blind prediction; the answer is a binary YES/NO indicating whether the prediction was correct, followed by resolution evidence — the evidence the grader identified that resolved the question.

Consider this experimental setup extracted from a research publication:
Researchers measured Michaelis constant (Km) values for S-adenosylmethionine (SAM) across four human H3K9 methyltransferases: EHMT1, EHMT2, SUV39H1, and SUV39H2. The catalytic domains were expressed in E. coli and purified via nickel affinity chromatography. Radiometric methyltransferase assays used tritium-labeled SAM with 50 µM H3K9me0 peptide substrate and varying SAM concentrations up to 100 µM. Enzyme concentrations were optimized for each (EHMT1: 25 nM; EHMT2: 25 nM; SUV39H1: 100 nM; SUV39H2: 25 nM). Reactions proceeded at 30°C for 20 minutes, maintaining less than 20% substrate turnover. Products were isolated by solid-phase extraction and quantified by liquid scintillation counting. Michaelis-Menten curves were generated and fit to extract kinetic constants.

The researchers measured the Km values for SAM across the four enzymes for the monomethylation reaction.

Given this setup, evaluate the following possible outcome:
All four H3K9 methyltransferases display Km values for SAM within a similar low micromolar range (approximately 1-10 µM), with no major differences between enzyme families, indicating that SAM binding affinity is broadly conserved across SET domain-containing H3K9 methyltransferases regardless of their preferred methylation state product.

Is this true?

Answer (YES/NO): NO